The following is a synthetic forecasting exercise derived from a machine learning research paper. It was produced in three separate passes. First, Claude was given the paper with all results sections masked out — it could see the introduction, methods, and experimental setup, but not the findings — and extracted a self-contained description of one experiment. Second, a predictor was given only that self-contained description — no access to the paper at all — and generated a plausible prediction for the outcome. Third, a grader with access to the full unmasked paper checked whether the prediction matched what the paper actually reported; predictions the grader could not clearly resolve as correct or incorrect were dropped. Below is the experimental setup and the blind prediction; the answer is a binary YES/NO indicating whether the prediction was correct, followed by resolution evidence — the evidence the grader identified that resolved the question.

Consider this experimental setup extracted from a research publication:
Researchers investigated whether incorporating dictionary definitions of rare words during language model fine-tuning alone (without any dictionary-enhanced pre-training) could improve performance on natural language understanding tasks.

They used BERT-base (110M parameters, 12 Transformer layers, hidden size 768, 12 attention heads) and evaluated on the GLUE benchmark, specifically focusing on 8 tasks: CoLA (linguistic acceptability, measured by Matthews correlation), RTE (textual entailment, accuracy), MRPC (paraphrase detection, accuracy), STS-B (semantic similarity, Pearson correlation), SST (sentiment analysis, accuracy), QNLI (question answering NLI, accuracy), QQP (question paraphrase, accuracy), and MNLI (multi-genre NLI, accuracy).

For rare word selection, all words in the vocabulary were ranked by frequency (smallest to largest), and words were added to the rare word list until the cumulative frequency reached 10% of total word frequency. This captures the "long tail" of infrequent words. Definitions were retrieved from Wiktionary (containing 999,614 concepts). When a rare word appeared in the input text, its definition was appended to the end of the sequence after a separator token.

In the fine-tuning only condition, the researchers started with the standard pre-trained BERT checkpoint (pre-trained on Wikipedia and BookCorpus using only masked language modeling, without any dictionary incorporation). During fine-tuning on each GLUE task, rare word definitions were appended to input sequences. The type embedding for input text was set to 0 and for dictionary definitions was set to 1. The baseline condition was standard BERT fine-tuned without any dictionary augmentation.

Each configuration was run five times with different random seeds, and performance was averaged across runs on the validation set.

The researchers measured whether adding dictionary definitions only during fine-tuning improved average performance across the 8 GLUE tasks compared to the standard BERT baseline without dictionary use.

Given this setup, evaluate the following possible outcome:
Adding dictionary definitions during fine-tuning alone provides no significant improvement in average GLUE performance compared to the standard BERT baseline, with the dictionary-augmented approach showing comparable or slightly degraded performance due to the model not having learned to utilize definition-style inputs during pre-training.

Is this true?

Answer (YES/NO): YES